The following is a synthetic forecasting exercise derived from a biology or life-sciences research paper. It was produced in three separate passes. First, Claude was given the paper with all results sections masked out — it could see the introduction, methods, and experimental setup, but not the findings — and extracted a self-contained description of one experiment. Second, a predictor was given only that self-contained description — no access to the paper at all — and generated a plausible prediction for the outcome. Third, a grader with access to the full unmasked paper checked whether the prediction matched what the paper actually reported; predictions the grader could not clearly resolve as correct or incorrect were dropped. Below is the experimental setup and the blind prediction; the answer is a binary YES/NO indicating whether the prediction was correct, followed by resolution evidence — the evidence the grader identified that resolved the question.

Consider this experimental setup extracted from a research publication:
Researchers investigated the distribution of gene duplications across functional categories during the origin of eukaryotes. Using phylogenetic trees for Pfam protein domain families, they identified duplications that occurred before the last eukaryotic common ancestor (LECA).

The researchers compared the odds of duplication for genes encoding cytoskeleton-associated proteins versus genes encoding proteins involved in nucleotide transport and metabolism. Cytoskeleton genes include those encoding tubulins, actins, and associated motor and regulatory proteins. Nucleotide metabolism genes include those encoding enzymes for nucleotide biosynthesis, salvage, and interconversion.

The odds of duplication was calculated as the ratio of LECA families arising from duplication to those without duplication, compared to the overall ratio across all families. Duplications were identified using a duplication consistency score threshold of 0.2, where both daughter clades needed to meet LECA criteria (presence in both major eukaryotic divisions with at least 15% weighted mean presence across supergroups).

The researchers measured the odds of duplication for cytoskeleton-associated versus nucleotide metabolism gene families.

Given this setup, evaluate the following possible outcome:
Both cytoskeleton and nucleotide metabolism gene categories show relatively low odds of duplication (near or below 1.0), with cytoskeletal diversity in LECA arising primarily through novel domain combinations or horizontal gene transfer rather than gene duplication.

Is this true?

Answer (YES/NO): NO